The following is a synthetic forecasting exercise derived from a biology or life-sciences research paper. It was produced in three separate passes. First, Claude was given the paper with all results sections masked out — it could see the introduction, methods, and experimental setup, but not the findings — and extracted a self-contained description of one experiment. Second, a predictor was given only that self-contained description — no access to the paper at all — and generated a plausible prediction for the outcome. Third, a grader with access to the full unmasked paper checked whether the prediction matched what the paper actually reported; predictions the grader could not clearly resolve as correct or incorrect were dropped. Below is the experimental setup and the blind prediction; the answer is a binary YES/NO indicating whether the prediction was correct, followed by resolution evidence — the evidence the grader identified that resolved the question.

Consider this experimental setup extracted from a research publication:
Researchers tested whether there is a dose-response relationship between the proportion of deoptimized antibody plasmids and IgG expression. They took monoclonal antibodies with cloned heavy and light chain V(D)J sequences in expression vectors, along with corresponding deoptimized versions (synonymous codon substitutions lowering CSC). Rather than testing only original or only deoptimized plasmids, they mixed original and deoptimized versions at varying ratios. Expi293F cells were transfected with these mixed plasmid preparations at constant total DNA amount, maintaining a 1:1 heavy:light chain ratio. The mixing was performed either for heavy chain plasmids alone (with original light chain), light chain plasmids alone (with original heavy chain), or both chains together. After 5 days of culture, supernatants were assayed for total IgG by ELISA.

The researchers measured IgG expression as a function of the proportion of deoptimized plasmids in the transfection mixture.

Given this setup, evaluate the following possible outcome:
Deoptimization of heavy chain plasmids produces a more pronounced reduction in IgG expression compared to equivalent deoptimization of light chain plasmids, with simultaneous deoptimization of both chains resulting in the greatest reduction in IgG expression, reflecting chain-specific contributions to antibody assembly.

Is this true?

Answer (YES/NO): NO